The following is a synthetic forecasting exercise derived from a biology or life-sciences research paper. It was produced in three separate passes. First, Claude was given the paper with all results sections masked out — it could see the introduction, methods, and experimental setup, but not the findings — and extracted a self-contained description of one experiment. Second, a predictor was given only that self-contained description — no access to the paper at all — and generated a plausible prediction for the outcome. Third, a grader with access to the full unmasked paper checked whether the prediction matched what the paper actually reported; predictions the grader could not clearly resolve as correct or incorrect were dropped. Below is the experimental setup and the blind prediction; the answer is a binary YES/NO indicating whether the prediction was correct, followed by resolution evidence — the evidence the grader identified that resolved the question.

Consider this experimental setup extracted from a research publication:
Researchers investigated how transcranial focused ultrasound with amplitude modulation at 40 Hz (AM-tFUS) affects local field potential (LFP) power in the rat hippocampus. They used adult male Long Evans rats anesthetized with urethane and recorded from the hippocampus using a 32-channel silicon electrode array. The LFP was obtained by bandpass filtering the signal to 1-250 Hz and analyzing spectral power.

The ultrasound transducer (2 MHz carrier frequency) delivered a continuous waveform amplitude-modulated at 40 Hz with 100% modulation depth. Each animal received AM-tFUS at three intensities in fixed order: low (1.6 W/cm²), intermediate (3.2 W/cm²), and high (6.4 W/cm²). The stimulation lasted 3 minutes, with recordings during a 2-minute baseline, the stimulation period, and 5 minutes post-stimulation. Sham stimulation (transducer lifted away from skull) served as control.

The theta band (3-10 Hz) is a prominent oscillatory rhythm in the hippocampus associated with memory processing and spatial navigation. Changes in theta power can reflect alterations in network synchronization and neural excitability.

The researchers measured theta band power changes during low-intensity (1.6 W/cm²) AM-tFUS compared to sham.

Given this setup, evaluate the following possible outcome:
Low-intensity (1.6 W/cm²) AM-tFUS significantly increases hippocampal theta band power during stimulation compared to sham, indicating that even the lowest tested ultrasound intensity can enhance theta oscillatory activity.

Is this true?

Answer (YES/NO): NO